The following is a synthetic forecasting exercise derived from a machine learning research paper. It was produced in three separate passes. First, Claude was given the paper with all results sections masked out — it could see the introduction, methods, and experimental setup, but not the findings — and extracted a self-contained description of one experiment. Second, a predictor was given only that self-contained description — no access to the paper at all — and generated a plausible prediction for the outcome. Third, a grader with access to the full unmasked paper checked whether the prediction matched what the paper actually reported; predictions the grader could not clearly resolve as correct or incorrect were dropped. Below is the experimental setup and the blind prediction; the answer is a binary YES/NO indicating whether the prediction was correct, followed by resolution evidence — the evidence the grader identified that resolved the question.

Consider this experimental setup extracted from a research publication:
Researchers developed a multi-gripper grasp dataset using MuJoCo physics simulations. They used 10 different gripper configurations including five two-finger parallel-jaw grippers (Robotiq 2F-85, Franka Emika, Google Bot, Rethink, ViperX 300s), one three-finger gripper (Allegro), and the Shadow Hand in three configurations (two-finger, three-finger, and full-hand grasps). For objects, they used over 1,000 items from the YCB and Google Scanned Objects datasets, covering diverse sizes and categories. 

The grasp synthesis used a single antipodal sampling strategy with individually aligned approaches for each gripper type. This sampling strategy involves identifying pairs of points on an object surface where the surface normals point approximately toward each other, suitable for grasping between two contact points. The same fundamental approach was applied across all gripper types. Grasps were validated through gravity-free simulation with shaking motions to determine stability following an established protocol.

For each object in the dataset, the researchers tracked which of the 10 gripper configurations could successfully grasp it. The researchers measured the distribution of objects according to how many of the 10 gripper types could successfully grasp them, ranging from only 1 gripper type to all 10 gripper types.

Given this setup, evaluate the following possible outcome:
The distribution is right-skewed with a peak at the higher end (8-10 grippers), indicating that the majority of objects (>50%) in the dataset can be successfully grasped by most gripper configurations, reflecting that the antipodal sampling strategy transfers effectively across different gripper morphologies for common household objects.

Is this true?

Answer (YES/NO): YES